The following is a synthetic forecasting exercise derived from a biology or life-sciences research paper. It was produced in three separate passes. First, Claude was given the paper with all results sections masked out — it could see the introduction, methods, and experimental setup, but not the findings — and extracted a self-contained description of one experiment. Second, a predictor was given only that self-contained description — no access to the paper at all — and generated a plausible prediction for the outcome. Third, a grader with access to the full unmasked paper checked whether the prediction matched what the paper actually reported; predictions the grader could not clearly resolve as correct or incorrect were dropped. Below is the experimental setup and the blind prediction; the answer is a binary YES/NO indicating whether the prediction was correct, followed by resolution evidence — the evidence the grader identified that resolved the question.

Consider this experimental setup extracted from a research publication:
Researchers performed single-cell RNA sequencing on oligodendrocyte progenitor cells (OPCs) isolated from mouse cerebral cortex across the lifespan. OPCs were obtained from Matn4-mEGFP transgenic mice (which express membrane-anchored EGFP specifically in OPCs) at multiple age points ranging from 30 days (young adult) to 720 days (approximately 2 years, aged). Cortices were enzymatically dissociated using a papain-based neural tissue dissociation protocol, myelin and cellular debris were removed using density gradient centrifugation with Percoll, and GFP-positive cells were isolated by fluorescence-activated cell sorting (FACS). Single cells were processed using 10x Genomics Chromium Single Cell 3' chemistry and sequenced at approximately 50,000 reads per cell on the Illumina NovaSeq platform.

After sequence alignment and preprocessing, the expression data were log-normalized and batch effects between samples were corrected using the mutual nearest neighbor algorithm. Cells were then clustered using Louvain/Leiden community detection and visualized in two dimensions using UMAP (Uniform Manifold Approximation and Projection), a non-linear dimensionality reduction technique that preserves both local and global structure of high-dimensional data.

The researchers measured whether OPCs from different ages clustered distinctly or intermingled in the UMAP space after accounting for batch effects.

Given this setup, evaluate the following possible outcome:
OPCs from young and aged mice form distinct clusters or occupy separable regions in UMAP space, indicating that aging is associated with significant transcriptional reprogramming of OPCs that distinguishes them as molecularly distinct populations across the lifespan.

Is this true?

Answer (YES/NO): YES